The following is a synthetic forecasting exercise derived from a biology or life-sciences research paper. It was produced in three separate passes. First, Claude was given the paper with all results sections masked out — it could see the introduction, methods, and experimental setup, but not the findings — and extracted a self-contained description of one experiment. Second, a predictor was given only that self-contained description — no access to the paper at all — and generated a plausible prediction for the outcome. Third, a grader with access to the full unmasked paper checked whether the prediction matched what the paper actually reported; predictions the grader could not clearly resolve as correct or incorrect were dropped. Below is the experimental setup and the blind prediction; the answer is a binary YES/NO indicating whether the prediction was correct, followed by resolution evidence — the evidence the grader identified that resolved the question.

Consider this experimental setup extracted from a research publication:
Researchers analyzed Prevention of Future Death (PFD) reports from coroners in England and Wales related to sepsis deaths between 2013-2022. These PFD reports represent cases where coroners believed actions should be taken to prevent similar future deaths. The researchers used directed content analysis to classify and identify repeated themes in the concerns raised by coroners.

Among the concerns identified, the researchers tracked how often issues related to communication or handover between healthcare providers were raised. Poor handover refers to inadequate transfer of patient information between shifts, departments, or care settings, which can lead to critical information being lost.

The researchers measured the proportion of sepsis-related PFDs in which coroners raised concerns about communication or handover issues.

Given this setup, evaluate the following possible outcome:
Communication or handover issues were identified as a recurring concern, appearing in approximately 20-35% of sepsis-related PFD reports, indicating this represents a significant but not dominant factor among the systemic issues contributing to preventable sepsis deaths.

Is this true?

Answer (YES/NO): YES